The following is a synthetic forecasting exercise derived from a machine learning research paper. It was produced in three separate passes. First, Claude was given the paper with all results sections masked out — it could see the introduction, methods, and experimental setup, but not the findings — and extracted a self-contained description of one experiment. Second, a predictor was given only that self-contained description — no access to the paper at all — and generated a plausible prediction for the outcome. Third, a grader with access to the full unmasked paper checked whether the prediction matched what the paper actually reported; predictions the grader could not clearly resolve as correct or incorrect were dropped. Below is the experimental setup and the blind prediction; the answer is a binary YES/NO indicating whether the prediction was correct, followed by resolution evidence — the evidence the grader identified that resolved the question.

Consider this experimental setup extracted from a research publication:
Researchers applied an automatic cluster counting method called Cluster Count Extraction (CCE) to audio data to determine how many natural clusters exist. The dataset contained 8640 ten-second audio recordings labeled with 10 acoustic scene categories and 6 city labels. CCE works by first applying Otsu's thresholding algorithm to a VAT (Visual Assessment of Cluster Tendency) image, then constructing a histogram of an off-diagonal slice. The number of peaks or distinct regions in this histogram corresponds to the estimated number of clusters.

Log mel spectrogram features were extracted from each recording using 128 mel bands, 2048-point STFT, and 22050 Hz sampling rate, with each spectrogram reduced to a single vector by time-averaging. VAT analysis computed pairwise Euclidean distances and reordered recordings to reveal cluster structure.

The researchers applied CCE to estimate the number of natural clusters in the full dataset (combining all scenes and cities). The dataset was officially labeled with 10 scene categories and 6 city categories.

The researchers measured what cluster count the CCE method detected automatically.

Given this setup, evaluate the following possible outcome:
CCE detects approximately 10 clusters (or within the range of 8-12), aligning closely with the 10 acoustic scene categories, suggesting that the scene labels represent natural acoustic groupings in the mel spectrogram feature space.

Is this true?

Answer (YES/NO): NO